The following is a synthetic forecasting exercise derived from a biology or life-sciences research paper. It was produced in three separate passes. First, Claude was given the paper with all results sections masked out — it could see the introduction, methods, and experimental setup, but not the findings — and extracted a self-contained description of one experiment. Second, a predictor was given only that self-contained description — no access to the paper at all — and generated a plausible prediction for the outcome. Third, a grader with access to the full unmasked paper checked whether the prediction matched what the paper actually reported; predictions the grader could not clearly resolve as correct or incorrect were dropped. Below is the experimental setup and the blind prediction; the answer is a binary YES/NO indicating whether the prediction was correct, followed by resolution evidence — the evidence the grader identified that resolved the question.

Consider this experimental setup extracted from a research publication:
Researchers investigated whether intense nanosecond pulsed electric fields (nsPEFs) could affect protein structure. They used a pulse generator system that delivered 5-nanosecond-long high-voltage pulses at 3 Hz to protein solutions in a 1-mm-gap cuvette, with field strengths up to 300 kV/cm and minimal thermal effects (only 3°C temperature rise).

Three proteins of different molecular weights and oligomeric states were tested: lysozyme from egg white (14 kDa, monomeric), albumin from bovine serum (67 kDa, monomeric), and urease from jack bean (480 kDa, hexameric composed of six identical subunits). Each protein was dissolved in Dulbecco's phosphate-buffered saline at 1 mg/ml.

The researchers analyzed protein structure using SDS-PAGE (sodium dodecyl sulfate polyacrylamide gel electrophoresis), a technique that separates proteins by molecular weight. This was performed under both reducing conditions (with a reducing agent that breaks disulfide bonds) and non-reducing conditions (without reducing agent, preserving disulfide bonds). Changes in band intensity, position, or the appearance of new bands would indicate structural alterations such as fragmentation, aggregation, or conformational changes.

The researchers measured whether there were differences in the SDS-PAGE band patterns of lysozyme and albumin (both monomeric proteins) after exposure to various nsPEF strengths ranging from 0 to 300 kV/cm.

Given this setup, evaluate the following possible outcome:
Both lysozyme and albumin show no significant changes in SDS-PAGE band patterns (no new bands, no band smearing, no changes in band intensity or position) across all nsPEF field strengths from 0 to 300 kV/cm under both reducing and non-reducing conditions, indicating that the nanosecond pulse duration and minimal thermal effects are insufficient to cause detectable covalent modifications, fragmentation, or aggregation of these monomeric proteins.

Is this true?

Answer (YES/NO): YES